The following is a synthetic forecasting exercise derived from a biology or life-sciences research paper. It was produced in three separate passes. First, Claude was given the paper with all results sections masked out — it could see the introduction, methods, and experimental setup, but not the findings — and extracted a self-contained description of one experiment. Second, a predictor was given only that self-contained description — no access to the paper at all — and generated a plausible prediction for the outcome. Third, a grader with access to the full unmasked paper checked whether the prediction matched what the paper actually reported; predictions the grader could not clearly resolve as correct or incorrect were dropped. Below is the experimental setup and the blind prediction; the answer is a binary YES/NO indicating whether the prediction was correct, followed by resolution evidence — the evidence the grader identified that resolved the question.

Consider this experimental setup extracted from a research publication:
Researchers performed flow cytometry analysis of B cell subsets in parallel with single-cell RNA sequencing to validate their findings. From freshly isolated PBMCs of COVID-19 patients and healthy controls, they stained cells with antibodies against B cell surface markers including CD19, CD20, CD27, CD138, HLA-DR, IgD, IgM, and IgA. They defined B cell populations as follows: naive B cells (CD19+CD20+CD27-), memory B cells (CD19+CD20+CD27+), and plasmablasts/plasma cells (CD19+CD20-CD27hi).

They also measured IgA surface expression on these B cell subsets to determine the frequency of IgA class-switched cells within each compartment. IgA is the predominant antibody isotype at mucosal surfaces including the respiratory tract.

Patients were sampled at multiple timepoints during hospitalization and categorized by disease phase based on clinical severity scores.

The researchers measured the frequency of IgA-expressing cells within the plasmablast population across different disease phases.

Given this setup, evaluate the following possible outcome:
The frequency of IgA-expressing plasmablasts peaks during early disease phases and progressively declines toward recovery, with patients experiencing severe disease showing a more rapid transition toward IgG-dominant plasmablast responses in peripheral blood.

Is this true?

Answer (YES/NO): NO